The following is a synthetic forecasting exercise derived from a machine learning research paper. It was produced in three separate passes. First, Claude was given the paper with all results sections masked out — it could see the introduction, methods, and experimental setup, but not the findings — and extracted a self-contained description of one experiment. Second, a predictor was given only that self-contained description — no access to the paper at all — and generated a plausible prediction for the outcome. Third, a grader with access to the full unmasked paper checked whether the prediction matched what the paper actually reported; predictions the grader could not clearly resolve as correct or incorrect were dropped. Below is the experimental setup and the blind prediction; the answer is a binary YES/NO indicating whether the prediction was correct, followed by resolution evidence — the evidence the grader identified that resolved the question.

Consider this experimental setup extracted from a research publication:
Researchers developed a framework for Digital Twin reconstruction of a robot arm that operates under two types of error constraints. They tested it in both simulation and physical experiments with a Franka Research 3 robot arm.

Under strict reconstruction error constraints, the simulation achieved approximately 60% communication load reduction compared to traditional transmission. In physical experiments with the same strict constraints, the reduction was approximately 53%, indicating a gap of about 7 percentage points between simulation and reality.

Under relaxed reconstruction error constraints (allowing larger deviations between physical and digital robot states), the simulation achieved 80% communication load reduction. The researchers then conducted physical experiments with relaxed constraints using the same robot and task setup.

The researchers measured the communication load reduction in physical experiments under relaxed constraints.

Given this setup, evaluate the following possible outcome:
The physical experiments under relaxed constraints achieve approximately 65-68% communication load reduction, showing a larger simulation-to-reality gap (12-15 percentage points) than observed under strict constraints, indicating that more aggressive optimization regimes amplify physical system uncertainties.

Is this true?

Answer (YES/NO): NO